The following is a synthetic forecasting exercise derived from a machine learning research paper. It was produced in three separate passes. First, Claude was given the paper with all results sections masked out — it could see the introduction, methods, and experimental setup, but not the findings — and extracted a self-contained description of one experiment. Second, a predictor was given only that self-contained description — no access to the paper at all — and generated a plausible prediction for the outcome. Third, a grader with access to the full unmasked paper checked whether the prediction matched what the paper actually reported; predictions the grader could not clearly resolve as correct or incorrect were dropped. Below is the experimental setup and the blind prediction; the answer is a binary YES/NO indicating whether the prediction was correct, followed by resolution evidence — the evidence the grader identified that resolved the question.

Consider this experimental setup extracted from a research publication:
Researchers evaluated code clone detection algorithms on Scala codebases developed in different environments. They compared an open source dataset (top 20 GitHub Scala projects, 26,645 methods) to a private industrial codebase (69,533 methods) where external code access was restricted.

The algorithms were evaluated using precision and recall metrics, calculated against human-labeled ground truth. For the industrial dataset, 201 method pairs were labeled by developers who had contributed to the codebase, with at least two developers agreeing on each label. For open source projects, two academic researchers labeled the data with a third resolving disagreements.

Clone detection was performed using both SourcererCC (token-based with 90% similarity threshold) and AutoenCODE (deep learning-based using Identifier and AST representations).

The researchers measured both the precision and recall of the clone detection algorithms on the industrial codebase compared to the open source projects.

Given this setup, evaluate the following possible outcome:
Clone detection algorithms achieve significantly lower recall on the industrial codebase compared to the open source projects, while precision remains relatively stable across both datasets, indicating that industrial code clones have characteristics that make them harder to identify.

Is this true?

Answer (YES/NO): NO